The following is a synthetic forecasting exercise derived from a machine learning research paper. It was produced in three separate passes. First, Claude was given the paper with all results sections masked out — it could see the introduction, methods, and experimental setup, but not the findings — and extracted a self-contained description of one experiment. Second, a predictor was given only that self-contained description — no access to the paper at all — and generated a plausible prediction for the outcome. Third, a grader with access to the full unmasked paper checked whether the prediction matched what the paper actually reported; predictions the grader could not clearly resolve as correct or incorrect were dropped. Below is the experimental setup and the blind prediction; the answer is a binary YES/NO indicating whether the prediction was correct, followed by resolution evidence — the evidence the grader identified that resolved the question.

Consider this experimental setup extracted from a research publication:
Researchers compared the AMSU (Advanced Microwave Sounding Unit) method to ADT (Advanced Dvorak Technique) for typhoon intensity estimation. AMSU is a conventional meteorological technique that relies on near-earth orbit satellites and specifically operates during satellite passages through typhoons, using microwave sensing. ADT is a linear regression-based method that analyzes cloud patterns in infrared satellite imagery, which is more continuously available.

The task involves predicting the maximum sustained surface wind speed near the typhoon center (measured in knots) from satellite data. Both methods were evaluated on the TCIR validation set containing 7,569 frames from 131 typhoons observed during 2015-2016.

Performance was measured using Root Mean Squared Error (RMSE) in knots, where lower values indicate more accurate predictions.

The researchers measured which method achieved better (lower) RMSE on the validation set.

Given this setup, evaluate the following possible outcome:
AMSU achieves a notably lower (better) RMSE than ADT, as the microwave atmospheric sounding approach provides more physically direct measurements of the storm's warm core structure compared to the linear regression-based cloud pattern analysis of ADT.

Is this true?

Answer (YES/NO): NO